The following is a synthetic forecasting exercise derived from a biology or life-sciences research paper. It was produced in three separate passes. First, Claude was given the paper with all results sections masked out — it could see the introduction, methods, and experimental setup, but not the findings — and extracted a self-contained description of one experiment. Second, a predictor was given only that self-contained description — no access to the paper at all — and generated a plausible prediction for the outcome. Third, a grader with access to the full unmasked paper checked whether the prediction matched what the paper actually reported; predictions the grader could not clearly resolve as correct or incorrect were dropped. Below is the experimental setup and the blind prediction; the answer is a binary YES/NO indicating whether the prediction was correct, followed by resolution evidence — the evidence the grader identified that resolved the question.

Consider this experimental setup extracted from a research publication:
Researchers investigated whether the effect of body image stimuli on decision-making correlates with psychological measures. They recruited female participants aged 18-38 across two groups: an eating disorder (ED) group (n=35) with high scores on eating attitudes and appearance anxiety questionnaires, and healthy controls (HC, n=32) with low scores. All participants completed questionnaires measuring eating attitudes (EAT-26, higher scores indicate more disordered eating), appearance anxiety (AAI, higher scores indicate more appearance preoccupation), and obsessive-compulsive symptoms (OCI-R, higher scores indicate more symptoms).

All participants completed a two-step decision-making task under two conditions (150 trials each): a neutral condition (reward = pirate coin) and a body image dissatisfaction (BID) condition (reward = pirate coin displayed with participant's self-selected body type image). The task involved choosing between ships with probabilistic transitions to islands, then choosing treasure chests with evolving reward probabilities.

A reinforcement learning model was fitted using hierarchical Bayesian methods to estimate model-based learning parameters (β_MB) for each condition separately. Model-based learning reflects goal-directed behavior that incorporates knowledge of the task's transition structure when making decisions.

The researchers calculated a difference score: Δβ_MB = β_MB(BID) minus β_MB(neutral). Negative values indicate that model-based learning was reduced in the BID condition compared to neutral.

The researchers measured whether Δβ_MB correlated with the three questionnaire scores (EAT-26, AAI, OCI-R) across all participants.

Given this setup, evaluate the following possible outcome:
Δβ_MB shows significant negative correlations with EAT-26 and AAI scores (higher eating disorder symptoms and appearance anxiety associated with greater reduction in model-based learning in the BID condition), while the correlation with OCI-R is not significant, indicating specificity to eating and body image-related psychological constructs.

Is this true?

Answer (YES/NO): NO